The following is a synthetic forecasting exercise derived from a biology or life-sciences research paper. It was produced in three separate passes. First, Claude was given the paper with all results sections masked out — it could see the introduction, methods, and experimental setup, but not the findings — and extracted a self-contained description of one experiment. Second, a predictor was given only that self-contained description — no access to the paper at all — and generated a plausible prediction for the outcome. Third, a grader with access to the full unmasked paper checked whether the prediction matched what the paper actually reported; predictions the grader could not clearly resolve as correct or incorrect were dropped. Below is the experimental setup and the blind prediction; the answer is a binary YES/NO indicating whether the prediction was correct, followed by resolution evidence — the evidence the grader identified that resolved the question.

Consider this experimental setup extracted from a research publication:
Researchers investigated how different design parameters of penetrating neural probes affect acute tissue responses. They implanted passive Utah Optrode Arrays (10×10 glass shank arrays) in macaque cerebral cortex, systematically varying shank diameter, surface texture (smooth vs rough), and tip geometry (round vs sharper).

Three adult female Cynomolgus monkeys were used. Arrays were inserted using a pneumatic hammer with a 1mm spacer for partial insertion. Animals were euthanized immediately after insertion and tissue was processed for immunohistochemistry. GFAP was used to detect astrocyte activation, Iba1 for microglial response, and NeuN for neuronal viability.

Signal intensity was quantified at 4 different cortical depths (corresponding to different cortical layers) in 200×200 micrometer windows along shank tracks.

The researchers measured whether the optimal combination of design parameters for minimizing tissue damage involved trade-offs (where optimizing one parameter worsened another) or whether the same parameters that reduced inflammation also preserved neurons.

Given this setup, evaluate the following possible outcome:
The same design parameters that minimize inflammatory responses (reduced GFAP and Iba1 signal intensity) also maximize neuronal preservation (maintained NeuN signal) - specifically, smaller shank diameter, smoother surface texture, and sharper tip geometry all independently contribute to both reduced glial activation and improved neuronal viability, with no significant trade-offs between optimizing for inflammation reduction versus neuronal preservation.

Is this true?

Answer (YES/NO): NO